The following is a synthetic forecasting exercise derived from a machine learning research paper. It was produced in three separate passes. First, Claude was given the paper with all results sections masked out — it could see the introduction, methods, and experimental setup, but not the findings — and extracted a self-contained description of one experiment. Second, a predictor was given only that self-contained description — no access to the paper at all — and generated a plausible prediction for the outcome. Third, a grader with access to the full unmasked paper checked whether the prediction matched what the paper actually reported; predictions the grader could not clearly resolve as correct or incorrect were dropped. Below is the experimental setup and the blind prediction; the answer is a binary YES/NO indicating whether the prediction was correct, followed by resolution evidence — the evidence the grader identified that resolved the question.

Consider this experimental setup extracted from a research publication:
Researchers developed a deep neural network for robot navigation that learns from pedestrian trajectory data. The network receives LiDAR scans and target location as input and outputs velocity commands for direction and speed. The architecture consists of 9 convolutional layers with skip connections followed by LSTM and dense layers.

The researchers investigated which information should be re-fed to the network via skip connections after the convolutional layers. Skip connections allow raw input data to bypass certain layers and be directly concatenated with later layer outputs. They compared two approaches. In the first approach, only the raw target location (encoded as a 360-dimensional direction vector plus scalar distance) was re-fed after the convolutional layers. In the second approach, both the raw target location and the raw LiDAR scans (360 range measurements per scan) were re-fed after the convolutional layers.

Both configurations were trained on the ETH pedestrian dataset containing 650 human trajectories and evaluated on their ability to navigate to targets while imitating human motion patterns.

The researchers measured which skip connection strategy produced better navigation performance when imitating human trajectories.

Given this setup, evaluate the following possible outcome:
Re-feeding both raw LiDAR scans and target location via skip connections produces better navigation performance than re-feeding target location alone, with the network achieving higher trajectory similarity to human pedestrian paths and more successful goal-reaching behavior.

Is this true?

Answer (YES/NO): NO